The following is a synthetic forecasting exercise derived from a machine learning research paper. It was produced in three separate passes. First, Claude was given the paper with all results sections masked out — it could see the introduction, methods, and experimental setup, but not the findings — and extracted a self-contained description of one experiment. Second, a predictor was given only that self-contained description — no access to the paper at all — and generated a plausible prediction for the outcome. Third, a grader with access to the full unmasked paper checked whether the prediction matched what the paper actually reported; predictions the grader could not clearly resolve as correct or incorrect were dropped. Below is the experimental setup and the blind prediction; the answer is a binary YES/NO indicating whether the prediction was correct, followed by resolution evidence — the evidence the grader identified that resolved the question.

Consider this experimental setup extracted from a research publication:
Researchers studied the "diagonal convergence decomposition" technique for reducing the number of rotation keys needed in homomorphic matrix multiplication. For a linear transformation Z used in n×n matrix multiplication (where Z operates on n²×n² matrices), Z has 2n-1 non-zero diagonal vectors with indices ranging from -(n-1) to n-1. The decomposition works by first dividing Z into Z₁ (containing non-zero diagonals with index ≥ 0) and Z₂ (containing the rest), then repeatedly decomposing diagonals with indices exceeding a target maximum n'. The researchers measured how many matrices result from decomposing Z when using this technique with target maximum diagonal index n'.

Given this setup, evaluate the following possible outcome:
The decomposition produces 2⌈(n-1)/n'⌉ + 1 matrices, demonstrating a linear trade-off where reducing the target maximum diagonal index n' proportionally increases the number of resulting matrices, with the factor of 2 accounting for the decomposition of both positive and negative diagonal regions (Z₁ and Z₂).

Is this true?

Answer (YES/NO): NO